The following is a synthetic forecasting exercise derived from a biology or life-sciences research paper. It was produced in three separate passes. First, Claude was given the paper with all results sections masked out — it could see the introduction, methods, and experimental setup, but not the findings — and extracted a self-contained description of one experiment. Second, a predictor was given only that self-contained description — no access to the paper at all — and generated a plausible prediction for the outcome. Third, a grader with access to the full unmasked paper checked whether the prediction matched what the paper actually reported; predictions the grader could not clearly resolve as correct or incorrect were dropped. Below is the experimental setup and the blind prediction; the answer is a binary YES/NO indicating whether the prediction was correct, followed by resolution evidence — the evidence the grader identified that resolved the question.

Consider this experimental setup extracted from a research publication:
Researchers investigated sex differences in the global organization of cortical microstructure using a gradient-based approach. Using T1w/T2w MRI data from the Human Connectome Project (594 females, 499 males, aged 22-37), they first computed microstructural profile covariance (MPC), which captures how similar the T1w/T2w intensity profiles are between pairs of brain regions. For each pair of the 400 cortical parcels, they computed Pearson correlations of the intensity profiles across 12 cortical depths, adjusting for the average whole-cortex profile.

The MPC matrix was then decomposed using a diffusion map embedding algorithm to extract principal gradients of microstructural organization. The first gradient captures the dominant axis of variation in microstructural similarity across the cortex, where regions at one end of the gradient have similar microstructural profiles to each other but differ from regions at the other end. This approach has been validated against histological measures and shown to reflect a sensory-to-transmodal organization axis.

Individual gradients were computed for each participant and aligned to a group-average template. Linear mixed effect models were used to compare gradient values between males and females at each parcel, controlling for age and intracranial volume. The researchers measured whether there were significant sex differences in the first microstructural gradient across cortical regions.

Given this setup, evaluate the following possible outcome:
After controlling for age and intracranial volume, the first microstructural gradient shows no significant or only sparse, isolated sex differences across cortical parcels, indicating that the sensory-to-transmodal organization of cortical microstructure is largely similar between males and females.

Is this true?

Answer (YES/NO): NO